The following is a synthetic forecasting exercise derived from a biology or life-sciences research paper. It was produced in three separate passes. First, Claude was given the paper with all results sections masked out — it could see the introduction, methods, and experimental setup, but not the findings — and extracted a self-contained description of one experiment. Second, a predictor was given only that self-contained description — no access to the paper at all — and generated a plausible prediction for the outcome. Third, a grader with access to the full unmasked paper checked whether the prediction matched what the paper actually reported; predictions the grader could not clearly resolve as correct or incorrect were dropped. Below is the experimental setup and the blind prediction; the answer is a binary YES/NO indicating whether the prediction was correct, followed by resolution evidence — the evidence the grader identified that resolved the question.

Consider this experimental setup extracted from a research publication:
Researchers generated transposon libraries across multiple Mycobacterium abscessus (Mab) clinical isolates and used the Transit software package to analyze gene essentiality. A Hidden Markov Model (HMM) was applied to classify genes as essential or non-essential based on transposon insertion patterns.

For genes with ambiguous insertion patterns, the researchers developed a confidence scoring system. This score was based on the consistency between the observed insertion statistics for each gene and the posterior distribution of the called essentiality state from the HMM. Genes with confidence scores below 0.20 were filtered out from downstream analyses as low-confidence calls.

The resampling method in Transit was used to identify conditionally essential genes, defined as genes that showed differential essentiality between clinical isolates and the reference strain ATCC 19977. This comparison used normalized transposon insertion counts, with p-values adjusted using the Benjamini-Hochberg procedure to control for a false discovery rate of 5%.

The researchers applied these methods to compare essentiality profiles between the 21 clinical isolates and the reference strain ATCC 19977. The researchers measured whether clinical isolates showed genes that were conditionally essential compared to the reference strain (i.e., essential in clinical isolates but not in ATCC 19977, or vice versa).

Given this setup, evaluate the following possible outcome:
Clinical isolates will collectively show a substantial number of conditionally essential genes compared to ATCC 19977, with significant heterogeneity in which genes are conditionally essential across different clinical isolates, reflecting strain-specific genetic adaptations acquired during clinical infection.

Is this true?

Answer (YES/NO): NO